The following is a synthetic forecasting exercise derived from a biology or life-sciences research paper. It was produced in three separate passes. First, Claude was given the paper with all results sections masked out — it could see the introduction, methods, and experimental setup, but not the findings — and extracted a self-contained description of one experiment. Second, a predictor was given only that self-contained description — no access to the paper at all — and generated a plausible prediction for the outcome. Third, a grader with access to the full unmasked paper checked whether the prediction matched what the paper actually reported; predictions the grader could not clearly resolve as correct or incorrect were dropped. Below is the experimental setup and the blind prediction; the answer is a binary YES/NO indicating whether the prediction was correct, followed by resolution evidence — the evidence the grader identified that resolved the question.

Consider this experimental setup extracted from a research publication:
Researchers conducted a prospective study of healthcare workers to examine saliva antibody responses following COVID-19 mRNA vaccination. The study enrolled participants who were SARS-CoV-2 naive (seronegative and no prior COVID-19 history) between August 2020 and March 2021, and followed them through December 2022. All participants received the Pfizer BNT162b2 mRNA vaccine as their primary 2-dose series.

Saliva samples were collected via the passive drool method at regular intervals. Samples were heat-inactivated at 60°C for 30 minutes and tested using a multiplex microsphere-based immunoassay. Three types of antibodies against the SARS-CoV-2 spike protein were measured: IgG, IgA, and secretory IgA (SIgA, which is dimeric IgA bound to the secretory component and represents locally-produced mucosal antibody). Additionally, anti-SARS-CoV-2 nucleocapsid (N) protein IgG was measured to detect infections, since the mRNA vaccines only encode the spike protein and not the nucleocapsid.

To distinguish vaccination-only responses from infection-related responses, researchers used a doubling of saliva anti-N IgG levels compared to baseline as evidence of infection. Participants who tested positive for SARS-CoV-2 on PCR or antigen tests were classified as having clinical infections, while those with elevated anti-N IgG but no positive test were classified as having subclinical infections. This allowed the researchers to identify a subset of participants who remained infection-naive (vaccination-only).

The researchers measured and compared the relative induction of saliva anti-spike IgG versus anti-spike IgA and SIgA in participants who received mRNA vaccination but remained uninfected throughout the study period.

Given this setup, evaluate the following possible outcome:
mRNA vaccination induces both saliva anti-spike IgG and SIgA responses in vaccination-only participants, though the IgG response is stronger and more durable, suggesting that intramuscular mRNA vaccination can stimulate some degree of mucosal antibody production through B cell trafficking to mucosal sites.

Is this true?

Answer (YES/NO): NO